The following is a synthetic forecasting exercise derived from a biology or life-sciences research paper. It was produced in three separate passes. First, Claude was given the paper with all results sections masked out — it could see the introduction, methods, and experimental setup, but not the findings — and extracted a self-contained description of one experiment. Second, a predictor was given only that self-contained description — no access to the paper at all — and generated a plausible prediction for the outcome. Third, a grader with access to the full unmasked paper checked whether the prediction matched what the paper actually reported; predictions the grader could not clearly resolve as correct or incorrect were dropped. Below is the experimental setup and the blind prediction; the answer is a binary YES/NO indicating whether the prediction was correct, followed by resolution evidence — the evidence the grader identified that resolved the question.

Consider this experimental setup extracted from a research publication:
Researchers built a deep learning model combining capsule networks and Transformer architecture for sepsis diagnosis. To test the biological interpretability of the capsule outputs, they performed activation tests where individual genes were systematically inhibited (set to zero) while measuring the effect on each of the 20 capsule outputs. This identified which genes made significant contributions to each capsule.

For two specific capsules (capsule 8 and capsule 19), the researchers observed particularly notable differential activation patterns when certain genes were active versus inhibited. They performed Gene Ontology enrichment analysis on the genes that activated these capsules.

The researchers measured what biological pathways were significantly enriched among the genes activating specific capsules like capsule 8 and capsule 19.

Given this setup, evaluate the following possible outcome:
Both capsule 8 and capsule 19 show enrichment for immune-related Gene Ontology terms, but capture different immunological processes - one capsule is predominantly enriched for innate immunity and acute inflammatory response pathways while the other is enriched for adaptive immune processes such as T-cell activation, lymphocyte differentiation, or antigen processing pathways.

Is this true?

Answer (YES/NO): NO